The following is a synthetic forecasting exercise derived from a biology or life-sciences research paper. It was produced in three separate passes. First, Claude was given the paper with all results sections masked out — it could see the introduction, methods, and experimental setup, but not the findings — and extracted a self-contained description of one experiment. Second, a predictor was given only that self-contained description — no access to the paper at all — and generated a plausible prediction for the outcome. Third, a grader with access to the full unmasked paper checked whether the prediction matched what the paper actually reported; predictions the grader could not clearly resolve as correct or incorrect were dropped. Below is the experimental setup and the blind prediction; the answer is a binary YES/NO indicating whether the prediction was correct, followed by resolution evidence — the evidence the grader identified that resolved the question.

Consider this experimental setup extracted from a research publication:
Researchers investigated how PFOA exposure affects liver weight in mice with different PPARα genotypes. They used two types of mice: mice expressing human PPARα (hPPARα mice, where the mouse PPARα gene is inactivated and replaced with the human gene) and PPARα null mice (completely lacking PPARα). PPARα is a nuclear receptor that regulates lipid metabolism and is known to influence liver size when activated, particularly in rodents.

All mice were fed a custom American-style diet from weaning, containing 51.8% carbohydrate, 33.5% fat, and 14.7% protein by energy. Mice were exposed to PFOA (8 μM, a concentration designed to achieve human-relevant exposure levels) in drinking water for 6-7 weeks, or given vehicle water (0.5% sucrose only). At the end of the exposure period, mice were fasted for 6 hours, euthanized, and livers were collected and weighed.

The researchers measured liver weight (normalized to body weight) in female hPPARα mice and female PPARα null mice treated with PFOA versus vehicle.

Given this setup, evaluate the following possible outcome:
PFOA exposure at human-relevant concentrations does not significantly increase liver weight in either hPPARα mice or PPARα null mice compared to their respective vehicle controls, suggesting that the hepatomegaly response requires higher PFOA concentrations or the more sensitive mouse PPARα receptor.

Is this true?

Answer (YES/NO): NO